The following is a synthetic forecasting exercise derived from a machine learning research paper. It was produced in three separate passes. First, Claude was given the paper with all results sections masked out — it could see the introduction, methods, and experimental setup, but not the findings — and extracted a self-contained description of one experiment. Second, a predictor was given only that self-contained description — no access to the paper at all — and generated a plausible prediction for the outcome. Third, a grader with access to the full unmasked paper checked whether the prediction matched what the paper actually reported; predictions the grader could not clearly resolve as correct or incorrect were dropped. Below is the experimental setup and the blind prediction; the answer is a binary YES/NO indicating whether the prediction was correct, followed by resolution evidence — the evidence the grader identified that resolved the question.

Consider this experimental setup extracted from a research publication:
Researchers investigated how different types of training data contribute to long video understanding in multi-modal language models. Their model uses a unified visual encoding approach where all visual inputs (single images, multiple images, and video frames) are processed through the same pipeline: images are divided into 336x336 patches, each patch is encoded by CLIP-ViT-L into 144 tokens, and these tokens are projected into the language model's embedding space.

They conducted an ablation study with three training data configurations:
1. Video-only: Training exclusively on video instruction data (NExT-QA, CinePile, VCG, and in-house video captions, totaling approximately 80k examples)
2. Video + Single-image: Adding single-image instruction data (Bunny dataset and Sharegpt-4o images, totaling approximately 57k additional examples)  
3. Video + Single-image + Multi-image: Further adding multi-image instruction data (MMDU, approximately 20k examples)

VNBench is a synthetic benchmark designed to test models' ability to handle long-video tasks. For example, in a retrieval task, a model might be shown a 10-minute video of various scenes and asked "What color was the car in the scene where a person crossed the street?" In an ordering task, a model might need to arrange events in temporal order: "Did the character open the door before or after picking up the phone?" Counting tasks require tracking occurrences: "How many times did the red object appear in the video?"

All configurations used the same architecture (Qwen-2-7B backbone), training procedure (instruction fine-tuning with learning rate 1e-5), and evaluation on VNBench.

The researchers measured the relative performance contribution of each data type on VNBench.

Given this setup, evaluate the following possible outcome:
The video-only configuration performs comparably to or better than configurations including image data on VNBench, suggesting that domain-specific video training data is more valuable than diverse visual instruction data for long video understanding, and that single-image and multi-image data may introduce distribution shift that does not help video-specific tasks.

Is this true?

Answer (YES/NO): NO